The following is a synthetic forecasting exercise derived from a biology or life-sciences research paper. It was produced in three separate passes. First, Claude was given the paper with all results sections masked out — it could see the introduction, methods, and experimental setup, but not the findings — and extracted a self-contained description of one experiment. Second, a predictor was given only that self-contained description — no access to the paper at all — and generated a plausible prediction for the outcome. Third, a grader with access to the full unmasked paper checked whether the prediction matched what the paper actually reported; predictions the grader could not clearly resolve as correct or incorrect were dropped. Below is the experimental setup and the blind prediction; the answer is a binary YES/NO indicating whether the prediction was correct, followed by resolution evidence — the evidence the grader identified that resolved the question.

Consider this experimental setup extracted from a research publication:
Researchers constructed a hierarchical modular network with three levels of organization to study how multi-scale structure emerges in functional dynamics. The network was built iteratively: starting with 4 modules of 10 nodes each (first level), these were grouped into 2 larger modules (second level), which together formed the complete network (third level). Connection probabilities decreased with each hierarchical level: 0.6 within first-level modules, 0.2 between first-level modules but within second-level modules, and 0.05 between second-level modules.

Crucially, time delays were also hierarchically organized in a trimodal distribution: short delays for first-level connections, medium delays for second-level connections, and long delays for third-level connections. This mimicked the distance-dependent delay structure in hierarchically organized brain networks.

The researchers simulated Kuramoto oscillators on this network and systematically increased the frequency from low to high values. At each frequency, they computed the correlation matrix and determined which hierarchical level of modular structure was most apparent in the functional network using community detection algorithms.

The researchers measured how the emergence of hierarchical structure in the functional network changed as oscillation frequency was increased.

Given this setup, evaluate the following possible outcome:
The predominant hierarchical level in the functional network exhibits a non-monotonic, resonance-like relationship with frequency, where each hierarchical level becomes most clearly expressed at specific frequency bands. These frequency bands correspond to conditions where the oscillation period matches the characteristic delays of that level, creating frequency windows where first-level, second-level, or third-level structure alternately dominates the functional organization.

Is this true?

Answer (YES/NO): NO